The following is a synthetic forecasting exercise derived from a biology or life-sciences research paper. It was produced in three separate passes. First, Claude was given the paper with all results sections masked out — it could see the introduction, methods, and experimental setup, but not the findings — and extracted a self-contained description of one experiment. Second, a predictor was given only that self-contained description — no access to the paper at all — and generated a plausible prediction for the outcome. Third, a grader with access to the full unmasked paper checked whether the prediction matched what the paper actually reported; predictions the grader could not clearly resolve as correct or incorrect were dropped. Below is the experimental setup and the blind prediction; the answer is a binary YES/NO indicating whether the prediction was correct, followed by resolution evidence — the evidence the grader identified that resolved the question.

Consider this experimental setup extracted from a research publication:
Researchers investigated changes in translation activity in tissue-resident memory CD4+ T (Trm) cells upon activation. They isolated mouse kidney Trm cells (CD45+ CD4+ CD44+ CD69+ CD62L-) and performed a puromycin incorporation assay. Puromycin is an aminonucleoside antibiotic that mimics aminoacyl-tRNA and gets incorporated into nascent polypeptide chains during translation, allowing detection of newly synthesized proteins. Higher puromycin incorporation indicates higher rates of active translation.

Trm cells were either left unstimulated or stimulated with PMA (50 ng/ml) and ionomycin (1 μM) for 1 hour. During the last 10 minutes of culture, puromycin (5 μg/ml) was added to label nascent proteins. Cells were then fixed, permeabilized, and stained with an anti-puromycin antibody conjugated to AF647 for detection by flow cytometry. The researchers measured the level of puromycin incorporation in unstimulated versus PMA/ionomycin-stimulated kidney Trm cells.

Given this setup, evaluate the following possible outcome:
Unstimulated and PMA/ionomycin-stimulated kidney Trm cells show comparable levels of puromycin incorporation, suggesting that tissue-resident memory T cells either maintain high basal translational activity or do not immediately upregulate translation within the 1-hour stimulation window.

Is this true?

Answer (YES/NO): NO